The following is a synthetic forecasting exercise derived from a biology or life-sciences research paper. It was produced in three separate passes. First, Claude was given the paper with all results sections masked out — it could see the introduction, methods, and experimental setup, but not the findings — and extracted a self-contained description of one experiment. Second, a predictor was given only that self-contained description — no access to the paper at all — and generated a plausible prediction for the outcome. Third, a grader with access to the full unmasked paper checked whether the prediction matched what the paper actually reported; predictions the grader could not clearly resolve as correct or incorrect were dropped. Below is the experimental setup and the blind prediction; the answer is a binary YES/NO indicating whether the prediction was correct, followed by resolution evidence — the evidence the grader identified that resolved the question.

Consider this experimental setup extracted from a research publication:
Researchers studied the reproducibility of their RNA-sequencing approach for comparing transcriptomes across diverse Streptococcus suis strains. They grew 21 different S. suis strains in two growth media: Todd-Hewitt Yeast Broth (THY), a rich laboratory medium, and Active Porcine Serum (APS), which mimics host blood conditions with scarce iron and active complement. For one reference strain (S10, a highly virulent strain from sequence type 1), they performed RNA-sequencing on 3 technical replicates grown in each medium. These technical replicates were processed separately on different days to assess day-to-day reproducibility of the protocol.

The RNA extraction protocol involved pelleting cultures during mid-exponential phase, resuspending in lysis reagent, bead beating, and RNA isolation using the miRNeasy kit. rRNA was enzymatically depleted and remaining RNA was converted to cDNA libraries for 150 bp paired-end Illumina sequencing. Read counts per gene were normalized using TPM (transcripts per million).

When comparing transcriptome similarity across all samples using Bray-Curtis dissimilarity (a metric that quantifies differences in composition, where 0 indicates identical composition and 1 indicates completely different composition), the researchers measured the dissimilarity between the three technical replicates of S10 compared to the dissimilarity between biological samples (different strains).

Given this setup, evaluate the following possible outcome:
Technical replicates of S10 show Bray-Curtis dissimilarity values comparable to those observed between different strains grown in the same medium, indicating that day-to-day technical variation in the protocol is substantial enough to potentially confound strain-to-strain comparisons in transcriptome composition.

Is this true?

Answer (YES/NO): NO